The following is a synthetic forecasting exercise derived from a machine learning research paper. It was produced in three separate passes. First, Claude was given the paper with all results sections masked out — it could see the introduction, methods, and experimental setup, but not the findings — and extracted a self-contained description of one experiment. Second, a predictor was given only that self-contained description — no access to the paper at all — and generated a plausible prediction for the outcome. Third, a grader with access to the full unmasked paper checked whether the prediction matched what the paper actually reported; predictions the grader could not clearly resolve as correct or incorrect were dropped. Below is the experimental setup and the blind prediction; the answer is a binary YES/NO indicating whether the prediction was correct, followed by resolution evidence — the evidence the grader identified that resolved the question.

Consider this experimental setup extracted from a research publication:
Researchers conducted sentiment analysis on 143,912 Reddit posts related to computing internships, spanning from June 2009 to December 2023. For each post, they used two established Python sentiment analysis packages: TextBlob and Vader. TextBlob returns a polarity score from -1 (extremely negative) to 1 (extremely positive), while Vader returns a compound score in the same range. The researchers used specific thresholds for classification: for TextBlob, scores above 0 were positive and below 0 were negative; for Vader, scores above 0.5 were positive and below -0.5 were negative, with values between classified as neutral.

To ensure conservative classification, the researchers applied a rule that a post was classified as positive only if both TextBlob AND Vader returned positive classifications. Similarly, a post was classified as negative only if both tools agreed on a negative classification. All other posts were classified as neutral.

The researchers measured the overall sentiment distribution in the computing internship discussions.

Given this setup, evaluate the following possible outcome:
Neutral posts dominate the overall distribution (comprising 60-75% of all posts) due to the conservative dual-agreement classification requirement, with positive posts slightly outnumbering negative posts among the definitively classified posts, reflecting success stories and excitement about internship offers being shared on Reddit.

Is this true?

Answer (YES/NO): NO